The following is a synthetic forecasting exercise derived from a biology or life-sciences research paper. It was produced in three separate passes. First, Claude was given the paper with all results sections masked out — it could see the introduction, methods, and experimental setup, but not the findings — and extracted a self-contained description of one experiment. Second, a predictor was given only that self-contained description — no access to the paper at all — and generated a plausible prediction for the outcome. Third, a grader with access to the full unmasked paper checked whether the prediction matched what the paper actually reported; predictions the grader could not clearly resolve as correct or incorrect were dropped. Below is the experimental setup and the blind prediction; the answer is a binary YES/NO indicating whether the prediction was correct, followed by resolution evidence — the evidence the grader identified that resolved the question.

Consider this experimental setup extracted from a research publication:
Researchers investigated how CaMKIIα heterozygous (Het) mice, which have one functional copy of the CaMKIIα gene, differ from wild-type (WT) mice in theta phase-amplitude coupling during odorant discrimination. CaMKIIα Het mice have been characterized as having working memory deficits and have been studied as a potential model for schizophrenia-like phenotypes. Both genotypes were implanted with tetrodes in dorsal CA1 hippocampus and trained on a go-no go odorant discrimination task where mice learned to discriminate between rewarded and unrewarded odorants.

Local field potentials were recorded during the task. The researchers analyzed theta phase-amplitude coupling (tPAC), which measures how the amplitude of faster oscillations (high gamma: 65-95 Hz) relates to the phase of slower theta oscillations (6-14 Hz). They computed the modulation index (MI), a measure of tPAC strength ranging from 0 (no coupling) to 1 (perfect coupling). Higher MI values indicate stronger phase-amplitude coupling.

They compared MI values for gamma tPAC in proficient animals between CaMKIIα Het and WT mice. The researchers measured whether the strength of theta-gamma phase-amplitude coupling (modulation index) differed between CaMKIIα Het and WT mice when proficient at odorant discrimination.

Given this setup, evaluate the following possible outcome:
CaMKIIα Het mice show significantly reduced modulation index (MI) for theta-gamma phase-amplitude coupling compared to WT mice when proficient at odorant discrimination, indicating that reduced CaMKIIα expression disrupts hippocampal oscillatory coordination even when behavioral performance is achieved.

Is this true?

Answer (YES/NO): NO